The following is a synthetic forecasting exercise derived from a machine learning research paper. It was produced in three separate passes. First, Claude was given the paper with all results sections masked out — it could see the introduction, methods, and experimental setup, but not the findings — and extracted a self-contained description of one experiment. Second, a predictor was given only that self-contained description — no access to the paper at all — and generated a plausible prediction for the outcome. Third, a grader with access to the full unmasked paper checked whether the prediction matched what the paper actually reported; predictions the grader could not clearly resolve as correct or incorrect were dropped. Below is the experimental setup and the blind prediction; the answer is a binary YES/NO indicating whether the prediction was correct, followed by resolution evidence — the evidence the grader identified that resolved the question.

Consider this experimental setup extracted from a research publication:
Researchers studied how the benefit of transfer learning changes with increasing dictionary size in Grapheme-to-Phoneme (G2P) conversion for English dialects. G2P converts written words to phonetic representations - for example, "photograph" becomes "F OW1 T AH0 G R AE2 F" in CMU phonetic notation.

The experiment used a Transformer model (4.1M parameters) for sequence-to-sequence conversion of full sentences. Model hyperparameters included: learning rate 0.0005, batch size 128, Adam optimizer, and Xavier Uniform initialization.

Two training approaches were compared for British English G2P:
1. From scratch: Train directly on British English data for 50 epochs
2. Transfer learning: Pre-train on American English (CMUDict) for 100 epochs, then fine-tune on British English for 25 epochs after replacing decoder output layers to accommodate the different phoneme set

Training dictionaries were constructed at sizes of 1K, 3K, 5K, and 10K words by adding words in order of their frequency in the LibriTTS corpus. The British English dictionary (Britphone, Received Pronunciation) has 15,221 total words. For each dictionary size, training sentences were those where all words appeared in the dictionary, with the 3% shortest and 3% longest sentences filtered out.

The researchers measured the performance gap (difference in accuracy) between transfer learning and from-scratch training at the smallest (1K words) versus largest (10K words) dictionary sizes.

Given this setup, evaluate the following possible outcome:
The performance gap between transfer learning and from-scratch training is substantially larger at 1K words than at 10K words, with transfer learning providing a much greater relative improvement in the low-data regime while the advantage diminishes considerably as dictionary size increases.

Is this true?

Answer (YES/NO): YES